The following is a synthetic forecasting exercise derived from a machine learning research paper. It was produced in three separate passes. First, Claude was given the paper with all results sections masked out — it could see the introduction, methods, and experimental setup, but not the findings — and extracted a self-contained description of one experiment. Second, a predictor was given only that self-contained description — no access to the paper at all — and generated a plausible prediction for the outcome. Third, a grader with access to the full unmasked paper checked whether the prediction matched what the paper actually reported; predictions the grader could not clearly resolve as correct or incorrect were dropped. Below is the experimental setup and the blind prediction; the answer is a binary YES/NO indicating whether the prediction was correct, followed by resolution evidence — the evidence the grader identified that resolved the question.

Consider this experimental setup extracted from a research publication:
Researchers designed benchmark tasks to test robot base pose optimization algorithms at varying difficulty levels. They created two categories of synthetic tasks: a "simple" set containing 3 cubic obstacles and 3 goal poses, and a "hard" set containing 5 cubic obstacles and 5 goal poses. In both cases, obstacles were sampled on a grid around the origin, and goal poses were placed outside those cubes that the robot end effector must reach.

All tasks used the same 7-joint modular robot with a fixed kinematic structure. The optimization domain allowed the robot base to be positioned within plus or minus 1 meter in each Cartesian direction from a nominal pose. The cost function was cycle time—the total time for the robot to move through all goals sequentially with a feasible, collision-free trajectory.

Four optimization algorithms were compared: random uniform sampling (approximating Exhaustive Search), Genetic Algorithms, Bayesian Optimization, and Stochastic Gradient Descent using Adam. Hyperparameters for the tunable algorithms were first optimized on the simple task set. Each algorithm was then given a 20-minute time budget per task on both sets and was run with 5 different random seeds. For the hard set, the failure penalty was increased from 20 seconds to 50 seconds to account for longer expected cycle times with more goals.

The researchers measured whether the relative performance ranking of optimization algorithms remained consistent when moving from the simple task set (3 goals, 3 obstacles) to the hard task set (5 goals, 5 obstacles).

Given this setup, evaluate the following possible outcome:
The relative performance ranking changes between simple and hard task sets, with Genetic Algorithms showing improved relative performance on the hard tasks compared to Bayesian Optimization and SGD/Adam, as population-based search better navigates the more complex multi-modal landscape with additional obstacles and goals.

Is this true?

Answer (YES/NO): NO